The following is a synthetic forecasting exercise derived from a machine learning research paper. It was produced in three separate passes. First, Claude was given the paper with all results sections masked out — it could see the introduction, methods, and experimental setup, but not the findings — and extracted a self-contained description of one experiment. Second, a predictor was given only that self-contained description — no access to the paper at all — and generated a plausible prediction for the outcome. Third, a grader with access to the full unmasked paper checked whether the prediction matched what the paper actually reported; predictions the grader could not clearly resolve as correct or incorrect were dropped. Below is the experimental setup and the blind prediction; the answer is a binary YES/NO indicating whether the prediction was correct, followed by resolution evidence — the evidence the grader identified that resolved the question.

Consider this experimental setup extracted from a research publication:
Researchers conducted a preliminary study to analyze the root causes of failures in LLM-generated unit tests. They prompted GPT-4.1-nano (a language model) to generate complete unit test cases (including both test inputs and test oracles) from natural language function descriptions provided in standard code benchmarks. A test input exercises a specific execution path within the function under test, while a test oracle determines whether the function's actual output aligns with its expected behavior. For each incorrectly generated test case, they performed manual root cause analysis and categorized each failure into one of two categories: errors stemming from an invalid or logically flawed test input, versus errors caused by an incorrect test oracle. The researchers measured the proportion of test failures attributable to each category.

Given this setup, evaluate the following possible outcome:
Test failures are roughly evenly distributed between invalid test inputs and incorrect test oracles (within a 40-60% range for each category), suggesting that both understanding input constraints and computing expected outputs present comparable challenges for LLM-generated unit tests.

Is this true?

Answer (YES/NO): NO